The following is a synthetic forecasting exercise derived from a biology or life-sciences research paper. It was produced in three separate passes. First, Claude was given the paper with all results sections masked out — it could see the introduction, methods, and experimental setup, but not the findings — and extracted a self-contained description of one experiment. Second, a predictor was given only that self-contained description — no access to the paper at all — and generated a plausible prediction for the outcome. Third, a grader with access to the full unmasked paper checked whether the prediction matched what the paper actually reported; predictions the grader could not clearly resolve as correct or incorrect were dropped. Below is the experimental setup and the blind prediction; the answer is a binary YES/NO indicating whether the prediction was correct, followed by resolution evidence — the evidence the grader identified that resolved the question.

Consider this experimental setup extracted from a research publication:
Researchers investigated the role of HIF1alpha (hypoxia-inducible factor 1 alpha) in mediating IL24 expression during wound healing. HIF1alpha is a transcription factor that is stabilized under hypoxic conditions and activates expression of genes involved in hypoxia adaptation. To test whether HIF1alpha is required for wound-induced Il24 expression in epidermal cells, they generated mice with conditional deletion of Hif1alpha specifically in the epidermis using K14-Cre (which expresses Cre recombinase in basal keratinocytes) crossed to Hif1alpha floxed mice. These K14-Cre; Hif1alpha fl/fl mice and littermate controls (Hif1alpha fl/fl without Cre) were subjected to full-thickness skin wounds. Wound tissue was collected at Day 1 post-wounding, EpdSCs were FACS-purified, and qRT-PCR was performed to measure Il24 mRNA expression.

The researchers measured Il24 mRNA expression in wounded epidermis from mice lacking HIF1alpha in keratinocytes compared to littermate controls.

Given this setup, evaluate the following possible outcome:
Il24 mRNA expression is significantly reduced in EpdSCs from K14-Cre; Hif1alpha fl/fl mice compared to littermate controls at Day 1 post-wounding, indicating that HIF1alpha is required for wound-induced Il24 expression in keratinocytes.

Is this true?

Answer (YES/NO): YES